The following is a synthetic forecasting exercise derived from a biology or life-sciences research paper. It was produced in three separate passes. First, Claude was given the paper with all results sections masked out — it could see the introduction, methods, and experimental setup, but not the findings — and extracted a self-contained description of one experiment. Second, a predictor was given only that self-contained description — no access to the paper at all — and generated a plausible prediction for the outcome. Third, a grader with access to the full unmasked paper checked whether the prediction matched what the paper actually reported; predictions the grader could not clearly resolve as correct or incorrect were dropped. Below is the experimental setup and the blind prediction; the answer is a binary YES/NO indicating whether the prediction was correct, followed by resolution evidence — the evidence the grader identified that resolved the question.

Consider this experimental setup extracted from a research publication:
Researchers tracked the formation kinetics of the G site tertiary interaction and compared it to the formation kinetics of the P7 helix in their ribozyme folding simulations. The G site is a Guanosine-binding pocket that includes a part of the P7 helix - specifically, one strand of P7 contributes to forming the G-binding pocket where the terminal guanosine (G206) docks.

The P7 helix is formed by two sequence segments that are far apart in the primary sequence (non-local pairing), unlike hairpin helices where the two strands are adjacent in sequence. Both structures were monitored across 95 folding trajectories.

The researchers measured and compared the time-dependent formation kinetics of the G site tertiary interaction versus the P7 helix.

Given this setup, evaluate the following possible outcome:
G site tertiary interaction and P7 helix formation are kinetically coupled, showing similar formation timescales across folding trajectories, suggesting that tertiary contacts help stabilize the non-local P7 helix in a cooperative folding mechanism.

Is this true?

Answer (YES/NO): NO